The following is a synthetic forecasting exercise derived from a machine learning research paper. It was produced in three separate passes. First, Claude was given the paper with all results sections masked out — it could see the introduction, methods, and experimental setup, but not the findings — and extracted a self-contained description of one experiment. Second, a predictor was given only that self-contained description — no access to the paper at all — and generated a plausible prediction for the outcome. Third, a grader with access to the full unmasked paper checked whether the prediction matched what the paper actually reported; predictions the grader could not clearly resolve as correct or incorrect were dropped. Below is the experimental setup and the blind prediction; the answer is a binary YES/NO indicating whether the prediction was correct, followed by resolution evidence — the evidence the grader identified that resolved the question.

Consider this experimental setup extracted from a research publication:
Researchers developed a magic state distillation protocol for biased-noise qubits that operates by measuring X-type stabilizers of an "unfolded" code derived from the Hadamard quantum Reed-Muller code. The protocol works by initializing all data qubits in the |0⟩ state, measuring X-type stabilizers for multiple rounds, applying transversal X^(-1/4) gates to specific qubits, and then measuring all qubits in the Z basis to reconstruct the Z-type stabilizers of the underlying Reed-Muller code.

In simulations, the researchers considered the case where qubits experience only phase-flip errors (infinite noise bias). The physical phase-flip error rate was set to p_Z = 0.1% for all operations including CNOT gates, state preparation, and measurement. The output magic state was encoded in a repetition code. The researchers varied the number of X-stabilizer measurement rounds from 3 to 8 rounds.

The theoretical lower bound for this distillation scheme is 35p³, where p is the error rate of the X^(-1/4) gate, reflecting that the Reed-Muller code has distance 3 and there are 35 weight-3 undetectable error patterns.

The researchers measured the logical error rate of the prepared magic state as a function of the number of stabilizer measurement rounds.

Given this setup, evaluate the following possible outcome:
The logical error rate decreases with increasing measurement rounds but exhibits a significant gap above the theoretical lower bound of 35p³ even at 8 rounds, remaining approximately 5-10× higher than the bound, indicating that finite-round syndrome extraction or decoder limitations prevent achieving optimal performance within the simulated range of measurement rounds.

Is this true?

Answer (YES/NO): NO